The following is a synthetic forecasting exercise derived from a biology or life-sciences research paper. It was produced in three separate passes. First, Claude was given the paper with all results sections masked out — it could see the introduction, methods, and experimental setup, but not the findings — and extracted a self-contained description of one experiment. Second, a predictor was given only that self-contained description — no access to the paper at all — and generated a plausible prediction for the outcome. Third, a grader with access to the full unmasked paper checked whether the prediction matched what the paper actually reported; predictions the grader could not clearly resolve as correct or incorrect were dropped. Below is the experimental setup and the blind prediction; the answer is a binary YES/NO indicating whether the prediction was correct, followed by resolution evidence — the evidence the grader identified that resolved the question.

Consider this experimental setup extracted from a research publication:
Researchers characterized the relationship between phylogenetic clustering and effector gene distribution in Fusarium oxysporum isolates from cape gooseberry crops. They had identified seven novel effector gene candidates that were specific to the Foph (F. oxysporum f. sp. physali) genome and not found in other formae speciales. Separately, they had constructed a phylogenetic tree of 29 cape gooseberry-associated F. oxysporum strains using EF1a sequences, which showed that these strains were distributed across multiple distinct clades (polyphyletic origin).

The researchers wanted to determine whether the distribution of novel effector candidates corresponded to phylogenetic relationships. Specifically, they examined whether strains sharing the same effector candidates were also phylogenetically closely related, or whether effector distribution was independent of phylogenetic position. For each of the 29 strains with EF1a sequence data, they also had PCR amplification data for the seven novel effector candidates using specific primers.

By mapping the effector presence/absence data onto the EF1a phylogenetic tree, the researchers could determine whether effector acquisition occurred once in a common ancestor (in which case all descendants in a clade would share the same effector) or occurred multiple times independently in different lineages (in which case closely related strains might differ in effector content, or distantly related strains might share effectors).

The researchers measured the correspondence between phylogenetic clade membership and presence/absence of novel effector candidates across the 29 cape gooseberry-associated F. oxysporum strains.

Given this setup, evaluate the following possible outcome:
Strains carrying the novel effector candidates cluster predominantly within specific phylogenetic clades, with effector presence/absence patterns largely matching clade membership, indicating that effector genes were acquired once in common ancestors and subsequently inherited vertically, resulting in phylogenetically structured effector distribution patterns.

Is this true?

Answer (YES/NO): NO